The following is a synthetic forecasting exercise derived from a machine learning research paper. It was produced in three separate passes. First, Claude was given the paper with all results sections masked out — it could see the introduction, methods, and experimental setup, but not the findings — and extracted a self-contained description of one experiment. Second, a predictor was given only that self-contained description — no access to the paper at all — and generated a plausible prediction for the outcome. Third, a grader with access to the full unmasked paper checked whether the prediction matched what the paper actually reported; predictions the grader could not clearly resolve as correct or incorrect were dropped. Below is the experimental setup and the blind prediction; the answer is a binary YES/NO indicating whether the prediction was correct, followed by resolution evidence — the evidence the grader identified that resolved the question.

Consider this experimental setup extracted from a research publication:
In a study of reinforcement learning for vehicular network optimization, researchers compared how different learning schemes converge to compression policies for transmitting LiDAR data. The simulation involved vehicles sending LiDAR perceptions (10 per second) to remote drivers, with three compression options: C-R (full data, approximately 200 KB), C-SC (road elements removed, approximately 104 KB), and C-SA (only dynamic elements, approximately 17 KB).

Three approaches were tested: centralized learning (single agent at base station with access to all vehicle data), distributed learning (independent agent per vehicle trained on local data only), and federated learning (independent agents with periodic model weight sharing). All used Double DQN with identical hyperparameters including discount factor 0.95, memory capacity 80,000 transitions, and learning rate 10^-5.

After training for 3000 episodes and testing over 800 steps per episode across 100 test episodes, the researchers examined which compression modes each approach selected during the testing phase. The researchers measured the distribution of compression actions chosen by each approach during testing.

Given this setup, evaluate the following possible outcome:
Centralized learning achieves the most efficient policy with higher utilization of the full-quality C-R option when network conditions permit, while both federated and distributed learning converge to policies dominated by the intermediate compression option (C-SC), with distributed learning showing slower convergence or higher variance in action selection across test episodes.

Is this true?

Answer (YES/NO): YES